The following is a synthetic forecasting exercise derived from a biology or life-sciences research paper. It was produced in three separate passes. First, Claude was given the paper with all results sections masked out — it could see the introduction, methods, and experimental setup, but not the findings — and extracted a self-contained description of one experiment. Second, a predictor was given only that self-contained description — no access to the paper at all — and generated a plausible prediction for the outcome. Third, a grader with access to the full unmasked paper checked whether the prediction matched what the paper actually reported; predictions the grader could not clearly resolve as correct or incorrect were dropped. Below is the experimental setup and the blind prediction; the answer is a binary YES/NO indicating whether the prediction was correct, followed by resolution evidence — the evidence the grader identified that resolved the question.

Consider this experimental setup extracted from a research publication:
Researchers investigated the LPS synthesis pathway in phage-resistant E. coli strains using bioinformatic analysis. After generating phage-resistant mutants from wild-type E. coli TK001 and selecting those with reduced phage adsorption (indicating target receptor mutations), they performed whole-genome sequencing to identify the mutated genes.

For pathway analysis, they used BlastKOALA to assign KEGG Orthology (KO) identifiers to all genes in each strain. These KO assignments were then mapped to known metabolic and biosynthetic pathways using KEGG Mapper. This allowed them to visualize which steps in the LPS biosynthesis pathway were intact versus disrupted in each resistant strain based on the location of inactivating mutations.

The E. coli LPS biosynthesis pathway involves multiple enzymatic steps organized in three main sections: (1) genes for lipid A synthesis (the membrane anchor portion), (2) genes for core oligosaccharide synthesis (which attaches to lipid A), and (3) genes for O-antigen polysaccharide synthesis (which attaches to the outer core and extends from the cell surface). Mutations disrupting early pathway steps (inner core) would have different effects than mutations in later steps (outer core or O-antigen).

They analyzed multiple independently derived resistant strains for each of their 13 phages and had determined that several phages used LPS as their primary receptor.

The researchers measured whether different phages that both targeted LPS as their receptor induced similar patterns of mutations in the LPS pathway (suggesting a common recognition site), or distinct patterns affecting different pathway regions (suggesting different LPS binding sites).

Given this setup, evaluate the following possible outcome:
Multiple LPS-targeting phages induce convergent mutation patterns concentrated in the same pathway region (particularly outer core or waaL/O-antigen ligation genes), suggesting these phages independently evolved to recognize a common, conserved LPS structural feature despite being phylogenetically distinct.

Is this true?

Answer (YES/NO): NO